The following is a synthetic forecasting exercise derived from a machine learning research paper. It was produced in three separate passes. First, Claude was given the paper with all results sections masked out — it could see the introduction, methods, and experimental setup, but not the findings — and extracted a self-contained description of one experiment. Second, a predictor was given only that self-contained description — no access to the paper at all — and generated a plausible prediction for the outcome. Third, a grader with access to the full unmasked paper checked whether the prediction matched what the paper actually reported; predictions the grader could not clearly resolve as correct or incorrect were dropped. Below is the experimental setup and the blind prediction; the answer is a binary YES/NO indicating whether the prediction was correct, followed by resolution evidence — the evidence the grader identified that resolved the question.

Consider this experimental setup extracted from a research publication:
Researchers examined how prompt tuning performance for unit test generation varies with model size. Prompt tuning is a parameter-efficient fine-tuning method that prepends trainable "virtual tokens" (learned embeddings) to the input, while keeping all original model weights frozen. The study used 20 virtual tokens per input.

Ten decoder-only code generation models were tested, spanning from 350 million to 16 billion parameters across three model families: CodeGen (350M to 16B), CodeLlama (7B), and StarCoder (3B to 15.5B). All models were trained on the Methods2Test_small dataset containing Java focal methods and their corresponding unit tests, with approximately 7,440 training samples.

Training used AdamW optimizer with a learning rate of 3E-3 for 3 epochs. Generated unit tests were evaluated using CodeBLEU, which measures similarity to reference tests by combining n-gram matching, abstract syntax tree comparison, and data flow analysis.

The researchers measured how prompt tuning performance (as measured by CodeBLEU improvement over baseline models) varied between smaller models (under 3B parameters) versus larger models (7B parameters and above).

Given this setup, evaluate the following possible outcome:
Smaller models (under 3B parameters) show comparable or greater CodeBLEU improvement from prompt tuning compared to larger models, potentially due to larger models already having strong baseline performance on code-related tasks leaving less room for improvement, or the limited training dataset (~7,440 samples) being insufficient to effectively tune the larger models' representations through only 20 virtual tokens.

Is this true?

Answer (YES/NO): NO